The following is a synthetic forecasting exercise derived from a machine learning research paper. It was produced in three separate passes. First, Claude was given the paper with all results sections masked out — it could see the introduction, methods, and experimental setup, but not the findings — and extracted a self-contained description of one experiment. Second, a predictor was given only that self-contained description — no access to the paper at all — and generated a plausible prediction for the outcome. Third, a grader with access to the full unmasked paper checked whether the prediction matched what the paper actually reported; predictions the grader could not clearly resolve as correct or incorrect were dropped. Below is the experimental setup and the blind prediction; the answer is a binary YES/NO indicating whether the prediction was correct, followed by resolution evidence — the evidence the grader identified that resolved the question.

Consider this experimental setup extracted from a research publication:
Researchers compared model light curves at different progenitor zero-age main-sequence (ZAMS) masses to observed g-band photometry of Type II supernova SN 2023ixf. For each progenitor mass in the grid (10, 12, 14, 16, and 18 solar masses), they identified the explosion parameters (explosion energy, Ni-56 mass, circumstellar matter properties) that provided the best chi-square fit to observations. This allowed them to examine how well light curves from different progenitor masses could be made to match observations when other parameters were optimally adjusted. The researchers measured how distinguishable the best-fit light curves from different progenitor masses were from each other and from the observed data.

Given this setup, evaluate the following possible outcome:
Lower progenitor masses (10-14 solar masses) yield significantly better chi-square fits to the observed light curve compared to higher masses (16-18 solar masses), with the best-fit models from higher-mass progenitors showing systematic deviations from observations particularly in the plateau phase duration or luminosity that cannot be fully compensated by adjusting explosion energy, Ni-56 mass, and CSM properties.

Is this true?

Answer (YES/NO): NO